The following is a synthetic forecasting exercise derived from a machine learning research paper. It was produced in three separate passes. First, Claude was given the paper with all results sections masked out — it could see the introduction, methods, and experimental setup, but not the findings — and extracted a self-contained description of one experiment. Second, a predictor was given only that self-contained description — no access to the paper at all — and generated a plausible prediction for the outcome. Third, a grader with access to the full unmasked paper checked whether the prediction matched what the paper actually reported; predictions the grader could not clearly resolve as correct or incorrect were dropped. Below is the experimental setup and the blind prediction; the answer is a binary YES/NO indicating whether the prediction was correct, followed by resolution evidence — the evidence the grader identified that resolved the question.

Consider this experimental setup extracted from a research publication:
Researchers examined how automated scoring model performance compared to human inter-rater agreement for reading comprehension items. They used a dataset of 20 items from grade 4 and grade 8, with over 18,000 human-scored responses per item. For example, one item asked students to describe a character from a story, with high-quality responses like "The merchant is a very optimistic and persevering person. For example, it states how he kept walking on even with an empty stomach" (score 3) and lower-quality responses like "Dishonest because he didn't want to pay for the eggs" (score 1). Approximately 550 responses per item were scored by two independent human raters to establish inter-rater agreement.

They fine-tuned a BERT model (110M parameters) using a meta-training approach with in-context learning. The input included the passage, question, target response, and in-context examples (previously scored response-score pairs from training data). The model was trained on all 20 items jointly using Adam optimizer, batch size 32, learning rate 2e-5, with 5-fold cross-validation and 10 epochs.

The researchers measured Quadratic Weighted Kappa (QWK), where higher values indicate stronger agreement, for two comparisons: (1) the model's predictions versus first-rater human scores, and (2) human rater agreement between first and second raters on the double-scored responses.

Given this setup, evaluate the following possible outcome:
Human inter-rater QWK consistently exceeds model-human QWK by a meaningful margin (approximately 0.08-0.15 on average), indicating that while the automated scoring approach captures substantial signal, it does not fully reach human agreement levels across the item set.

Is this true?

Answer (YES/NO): NO